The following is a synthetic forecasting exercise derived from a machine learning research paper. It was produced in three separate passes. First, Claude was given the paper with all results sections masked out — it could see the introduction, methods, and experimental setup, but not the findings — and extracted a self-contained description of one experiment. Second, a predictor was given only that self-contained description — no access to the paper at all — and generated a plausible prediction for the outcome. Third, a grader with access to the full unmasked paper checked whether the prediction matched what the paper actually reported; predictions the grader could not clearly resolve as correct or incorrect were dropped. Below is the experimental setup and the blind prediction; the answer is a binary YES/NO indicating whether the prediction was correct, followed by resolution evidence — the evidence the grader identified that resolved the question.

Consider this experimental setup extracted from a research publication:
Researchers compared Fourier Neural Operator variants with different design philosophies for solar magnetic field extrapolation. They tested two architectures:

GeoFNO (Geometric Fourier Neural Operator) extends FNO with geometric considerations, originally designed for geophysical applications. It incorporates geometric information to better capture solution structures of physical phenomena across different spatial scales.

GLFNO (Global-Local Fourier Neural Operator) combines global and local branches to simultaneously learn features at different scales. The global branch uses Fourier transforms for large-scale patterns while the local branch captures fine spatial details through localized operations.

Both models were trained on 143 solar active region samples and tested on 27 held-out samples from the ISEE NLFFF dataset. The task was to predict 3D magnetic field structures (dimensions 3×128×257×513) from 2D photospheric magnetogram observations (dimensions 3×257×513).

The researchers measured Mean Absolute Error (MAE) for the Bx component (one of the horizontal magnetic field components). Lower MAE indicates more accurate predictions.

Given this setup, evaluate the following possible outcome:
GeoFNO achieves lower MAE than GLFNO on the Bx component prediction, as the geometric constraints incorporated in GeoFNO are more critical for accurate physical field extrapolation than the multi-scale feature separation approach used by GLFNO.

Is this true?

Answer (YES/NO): YES